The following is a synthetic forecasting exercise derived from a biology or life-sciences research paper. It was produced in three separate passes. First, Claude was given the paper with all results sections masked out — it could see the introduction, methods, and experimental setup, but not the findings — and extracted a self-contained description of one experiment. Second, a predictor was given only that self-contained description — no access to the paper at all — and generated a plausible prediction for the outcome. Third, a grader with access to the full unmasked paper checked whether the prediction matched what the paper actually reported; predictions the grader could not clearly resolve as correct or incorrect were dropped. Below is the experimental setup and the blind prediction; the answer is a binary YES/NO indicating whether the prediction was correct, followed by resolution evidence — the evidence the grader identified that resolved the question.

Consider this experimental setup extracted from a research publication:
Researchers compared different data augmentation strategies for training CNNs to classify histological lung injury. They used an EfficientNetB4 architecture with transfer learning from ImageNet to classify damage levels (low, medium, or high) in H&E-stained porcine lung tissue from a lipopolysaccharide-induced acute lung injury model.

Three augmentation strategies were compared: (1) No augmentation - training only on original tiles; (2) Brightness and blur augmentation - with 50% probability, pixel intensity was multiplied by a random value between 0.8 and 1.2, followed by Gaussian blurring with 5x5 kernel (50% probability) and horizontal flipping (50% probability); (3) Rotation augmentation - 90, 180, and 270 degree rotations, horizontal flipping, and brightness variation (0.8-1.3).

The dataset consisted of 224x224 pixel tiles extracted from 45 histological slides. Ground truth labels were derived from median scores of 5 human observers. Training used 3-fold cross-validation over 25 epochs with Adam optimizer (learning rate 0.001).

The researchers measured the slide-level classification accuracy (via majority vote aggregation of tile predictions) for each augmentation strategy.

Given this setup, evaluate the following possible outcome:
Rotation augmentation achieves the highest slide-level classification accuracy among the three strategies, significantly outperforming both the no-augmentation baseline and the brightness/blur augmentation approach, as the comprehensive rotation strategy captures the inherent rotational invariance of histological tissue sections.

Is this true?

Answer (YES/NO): YES